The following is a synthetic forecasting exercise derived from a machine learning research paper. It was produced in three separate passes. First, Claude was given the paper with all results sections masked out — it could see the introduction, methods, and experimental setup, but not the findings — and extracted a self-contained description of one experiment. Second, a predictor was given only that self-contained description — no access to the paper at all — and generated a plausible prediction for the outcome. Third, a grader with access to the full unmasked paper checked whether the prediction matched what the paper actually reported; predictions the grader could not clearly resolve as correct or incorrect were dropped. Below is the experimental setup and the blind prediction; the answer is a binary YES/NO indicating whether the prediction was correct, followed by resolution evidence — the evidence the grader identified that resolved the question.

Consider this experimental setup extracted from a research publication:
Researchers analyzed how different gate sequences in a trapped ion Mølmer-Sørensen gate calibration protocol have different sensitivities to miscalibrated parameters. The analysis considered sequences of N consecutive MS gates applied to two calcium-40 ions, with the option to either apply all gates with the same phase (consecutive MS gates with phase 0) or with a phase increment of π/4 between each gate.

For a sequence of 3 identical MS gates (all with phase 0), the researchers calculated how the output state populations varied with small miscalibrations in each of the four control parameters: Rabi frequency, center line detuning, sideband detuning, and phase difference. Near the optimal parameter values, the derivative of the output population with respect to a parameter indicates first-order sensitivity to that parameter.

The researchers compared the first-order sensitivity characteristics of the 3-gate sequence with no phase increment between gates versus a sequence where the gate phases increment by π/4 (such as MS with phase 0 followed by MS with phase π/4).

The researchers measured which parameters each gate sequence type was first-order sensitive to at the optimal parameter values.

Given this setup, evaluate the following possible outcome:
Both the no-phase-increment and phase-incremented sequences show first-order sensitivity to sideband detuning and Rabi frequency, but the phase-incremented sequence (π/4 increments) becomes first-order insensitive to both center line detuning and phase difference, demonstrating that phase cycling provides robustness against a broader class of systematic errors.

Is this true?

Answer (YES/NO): NO